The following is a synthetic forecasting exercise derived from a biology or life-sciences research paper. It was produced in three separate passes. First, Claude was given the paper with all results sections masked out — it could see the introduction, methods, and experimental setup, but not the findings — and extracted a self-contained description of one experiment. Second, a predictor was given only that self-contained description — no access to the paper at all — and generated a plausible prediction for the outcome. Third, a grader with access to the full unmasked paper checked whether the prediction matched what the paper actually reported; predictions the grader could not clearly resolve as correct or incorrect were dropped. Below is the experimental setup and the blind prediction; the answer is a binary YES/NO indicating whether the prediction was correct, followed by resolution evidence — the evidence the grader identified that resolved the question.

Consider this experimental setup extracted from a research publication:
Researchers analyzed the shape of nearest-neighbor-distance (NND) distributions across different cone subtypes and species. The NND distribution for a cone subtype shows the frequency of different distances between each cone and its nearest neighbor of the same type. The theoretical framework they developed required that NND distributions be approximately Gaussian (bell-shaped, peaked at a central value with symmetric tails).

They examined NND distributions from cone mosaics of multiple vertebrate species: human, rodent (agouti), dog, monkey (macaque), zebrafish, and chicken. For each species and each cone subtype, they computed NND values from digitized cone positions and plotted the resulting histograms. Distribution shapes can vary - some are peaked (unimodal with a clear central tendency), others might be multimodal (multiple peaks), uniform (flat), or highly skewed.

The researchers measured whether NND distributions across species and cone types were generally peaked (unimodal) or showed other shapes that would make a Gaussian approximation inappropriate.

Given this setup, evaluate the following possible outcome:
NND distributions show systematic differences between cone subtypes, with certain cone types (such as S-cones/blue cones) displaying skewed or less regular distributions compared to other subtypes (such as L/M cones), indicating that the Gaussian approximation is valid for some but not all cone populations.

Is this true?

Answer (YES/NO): NO